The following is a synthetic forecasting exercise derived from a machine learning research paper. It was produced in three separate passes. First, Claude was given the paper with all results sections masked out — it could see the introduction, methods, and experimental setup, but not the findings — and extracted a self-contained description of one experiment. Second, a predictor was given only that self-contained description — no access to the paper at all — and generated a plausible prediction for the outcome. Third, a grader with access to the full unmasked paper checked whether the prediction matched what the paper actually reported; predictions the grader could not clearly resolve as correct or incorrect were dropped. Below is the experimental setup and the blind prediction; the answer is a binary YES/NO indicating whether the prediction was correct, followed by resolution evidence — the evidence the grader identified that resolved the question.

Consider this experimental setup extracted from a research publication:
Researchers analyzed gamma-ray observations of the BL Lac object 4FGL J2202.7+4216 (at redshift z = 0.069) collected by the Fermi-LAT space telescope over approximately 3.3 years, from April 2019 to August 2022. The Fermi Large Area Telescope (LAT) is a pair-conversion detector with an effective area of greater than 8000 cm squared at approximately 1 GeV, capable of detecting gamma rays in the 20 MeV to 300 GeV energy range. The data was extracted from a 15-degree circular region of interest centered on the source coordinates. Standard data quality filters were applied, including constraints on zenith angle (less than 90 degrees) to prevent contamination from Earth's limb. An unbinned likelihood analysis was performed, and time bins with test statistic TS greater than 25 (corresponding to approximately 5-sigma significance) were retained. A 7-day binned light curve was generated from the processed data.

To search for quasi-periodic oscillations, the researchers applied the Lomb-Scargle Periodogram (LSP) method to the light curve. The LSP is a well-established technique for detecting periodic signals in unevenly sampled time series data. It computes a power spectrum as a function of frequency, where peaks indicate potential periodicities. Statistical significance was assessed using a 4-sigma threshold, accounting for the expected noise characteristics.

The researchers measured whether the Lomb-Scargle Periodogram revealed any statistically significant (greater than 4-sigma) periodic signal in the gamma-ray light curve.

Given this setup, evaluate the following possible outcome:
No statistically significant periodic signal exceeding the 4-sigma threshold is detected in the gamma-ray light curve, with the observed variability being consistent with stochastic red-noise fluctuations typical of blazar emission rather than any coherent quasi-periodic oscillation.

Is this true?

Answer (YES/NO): NO